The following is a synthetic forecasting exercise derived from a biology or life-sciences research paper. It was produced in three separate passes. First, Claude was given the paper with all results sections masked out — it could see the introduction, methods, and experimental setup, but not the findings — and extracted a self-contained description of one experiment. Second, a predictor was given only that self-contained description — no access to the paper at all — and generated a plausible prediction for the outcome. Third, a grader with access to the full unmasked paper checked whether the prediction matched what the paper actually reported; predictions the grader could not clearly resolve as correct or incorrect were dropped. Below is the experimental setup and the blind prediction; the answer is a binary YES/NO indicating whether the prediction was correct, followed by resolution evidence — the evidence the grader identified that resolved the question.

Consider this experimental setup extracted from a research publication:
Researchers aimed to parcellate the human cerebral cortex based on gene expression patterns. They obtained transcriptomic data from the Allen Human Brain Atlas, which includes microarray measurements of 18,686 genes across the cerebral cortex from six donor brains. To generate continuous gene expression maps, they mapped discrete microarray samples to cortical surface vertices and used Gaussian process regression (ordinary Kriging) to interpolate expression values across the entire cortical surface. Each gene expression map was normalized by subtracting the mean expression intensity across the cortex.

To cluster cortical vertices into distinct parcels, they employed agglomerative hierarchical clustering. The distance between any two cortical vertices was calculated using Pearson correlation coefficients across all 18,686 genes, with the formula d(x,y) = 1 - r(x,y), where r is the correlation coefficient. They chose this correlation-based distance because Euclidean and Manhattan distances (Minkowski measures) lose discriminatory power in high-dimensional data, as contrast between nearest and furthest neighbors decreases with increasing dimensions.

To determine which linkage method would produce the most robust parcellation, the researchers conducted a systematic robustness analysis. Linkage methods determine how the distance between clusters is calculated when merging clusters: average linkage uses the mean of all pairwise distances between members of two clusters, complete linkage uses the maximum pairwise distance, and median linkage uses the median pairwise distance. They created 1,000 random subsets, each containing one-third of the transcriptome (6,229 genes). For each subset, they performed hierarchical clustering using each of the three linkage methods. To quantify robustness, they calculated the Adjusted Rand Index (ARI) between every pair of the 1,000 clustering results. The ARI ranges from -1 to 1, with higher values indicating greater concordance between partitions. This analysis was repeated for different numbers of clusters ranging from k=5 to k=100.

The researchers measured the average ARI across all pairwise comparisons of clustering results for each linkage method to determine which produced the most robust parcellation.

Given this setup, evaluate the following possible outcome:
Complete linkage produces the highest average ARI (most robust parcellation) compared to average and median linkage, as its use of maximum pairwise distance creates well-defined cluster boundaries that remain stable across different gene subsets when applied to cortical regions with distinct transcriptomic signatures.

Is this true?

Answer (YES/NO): NO